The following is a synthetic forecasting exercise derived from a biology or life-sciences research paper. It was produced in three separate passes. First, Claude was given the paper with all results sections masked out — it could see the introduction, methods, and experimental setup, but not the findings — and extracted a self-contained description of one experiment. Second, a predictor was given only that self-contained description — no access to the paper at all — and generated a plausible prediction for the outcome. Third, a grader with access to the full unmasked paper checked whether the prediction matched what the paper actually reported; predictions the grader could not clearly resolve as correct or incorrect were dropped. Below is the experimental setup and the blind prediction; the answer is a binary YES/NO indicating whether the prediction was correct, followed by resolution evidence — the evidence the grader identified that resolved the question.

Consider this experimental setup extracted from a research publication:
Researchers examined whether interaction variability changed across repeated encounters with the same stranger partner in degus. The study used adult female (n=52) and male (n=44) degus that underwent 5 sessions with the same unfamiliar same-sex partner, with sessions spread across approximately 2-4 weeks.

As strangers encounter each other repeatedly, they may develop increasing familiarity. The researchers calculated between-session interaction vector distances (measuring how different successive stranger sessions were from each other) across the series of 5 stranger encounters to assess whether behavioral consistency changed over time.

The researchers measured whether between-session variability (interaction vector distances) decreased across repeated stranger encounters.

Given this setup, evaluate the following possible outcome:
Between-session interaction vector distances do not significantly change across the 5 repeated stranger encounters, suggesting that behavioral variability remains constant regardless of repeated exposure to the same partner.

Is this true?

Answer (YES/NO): NO